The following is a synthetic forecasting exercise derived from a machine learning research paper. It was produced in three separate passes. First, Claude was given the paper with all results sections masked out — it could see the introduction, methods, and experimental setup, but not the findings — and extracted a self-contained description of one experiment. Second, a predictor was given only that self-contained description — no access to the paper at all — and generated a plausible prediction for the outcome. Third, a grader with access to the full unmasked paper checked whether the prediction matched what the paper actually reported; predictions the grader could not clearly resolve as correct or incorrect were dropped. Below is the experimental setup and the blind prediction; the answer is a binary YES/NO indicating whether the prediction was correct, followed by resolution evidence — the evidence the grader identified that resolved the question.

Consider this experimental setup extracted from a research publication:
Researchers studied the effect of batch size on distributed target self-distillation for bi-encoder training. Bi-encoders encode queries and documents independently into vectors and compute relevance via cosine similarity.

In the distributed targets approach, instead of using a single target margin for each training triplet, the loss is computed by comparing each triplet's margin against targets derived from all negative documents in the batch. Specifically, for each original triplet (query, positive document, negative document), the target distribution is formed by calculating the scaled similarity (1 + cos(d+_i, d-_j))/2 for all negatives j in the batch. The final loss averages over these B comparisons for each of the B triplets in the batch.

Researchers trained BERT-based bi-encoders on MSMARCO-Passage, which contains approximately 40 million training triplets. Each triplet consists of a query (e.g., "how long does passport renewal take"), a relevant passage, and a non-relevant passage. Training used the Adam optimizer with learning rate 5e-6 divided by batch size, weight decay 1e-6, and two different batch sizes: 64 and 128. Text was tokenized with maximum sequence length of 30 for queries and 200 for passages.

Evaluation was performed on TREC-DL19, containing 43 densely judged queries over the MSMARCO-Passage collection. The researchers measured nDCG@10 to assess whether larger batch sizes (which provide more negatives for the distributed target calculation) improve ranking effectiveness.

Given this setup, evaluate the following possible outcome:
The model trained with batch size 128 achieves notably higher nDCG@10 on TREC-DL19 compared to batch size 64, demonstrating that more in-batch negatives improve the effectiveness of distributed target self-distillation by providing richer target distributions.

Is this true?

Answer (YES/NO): NO